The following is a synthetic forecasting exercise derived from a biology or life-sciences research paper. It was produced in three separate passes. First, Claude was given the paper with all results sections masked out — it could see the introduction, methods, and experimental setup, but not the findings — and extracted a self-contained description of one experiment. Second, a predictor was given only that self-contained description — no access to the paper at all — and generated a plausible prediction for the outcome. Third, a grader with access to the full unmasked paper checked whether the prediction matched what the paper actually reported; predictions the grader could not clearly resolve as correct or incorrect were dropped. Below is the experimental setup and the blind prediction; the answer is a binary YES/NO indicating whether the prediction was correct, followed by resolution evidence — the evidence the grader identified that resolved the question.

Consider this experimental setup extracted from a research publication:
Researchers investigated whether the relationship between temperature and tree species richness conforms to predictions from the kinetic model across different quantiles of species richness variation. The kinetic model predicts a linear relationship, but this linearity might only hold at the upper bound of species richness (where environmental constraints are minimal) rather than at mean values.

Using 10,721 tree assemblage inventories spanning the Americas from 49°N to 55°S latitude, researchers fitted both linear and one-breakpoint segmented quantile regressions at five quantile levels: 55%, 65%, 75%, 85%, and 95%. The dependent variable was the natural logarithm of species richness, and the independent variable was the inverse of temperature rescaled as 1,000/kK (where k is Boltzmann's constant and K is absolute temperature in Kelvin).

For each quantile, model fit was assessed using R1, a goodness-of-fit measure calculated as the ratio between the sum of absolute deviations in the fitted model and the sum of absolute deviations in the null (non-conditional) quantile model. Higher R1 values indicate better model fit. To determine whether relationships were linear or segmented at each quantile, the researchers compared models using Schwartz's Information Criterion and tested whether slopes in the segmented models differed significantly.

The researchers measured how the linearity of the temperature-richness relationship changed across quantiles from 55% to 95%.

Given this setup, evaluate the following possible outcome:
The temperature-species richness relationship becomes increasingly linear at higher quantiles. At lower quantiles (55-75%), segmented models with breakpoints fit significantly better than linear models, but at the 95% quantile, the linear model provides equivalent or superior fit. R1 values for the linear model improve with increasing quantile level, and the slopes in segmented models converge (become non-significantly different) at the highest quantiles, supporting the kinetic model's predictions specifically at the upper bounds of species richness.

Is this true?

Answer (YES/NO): NO